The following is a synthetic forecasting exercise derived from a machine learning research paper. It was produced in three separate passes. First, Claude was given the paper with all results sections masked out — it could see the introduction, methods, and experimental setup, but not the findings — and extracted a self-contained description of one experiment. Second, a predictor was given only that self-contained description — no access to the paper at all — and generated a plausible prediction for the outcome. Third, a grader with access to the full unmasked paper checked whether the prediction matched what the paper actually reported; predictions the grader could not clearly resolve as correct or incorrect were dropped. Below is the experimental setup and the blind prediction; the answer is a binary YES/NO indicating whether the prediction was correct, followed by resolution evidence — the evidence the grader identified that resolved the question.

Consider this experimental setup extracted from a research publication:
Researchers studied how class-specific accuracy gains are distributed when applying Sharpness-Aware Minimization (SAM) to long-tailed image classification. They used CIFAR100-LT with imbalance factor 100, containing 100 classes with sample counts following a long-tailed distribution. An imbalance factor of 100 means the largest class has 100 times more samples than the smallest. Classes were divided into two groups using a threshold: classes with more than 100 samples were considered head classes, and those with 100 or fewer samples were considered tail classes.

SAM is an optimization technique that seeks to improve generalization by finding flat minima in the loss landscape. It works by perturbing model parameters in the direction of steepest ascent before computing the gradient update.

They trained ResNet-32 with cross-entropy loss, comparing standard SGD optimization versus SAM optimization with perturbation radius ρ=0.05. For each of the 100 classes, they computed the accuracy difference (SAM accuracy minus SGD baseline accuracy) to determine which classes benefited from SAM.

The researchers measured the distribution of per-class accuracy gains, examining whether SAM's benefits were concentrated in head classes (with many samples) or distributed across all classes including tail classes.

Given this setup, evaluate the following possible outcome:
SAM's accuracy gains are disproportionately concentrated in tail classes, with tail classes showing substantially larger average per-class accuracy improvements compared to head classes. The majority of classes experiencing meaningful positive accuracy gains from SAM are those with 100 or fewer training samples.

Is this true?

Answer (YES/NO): NO